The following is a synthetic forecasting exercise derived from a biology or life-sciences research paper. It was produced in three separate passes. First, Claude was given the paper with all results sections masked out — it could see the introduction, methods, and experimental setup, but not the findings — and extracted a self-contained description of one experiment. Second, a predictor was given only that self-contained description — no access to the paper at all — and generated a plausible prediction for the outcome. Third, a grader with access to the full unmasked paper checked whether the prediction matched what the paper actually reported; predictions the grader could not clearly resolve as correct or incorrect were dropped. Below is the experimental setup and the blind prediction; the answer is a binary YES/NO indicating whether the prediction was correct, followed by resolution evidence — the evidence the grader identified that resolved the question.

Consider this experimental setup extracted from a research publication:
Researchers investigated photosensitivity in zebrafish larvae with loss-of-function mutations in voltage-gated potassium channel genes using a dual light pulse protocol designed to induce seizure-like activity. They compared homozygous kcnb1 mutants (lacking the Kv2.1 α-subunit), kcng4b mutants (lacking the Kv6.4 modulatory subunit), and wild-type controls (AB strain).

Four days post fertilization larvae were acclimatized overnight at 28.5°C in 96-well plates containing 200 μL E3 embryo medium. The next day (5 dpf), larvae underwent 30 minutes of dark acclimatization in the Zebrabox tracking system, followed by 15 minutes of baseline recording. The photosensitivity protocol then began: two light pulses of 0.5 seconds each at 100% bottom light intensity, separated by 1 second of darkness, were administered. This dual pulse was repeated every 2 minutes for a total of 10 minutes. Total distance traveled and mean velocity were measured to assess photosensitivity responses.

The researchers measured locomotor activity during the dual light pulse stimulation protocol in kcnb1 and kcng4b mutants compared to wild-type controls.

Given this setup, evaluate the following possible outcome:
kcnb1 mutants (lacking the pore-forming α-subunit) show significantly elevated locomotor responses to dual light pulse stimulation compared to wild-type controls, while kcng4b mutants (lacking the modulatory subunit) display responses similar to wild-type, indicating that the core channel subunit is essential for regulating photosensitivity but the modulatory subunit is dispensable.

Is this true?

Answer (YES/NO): NO